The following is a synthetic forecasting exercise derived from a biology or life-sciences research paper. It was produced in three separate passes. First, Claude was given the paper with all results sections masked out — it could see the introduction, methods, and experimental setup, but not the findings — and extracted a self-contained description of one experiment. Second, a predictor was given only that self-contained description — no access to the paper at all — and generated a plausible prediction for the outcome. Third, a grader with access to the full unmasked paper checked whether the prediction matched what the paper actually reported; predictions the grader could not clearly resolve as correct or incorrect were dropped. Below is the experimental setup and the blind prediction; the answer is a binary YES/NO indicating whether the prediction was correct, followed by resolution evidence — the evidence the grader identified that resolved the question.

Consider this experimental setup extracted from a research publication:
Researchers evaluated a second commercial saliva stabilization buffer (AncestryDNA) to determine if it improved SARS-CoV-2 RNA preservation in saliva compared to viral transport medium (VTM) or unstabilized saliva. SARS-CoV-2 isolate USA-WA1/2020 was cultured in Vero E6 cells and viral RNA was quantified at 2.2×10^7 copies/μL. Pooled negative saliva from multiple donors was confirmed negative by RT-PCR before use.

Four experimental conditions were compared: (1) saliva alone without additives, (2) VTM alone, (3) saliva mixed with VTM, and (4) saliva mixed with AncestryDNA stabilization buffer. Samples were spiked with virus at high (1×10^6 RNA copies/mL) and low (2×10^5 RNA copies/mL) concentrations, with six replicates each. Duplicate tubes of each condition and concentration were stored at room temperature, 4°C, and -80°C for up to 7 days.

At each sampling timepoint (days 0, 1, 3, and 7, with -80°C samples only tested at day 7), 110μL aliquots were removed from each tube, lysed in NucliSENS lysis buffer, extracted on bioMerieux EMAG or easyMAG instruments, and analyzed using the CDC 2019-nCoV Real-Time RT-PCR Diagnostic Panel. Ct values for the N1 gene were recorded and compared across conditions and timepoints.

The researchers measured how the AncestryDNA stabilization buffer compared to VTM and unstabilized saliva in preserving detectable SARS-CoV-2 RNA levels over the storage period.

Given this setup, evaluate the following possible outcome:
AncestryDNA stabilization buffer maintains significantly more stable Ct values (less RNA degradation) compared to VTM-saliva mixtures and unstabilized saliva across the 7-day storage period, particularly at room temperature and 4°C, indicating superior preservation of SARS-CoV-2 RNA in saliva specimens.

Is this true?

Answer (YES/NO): NO